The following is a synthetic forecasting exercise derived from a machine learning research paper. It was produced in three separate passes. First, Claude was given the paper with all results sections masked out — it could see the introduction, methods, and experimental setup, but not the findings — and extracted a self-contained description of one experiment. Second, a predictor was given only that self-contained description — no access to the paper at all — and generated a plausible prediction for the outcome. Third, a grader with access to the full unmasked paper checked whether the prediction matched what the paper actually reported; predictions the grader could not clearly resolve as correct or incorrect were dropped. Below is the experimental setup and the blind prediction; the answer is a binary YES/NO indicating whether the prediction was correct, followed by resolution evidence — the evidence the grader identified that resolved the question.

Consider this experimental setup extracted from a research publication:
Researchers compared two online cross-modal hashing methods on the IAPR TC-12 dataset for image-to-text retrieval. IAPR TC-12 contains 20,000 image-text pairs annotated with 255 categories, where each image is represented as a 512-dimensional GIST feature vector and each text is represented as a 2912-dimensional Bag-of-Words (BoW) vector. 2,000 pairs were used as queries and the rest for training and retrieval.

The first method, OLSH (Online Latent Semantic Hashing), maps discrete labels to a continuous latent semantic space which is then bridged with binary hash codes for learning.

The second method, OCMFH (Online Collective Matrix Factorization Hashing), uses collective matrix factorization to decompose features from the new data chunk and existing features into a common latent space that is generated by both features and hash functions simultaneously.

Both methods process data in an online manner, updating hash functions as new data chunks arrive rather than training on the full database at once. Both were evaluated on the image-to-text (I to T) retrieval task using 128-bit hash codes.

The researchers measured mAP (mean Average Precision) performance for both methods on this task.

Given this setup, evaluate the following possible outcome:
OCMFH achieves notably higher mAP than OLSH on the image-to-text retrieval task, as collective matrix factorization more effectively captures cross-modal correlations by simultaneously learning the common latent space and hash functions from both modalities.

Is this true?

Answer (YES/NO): NO